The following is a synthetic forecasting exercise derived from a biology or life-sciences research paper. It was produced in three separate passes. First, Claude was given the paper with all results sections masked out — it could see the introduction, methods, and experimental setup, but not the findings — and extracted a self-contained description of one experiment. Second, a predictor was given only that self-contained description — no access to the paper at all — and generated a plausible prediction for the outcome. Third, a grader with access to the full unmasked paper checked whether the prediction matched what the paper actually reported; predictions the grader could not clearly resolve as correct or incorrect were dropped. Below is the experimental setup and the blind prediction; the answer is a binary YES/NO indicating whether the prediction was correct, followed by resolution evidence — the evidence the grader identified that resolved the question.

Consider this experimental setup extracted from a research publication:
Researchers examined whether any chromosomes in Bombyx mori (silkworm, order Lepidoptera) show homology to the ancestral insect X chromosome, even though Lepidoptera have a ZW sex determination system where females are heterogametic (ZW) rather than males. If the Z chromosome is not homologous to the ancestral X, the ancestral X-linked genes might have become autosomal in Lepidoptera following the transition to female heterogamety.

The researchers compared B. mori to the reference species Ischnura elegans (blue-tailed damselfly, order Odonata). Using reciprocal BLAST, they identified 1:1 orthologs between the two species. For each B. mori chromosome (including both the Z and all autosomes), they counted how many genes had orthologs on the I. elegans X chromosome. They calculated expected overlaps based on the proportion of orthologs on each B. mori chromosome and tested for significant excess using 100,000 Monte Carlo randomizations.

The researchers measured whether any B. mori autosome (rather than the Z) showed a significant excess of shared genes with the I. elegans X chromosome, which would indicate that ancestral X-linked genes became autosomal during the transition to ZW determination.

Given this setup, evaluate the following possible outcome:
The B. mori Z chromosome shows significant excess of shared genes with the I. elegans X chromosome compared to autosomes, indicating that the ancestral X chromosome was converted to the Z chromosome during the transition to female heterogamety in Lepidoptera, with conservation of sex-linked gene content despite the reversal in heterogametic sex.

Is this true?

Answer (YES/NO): NO